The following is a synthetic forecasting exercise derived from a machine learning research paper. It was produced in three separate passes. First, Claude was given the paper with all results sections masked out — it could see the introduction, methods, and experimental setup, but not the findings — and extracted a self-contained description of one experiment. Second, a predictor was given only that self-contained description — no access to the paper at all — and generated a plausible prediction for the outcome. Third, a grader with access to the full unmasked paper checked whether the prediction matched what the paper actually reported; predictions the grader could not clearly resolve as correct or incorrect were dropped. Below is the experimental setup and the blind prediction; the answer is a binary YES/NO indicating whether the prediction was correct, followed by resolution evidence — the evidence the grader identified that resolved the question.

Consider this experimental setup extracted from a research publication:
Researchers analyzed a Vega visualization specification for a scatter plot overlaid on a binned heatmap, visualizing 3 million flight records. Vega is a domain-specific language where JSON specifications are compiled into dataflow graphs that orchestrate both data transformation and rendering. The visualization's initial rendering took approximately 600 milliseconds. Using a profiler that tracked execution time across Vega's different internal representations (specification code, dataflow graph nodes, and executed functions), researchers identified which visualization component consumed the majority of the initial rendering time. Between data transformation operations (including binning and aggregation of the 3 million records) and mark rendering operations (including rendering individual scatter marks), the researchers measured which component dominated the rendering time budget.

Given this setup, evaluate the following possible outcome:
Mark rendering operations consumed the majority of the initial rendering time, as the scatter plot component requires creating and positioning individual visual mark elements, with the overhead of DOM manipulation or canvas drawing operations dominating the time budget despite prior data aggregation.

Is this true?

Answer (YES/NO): YES